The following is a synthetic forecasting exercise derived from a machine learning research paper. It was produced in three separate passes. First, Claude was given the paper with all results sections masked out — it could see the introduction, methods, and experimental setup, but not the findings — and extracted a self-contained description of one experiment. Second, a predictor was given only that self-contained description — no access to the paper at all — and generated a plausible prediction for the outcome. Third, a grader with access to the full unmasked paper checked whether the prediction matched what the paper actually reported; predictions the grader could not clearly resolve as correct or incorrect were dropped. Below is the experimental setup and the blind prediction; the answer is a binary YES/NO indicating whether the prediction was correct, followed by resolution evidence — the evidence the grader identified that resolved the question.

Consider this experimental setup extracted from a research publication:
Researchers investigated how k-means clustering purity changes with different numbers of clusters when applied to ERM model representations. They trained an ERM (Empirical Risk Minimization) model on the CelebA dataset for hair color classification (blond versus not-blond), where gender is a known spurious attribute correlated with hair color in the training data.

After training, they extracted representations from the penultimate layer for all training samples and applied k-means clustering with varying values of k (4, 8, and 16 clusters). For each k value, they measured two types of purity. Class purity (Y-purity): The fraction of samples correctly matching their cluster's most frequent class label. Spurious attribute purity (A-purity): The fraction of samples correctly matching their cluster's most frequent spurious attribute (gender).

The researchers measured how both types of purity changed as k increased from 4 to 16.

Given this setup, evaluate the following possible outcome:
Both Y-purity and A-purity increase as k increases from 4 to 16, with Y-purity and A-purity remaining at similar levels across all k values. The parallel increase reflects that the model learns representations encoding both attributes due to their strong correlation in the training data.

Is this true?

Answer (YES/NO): NO